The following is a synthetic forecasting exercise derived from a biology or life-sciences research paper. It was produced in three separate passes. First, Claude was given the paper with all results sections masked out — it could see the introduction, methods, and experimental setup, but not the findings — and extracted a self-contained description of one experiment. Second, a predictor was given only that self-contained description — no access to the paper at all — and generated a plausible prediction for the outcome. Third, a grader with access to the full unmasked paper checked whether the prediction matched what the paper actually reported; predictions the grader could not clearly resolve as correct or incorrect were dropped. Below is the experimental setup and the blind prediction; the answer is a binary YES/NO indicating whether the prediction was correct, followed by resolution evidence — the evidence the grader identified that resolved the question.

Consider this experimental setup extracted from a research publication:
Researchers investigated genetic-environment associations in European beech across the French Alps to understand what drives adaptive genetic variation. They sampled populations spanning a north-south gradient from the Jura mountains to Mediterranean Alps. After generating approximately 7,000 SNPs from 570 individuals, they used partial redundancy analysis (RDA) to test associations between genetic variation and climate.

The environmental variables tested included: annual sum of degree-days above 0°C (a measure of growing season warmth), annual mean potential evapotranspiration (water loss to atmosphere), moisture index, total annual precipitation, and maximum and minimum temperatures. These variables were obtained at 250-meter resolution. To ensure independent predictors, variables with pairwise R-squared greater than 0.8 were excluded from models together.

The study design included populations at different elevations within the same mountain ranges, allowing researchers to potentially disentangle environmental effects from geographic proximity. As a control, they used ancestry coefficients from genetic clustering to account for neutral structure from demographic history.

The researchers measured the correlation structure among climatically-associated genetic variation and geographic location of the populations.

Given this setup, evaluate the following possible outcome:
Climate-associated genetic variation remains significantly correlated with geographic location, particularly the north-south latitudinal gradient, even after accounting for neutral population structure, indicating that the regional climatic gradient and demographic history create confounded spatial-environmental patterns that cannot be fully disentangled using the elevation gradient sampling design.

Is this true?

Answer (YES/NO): NO